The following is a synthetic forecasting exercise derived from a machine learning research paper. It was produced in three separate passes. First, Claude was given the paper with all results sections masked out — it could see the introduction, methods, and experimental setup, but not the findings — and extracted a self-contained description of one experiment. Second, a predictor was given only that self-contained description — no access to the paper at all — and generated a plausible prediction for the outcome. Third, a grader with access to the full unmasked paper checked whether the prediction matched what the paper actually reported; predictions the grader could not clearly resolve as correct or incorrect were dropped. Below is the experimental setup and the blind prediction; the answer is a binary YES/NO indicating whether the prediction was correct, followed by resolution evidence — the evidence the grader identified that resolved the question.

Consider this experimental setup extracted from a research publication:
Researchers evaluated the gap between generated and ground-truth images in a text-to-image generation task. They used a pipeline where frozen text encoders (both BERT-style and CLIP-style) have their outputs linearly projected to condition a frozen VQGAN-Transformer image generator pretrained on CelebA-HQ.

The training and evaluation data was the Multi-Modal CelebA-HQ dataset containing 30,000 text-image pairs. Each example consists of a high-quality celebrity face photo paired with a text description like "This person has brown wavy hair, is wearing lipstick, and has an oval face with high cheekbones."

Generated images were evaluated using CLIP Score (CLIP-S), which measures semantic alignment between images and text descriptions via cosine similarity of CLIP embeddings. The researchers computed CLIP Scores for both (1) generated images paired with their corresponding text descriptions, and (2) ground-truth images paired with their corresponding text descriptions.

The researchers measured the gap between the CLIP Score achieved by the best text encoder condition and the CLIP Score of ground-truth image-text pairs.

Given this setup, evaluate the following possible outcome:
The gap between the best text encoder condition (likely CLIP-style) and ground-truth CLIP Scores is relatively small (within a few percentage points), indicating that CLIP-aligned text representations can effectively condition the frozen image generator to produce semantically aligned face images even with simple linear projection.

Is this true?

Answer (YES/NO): NO